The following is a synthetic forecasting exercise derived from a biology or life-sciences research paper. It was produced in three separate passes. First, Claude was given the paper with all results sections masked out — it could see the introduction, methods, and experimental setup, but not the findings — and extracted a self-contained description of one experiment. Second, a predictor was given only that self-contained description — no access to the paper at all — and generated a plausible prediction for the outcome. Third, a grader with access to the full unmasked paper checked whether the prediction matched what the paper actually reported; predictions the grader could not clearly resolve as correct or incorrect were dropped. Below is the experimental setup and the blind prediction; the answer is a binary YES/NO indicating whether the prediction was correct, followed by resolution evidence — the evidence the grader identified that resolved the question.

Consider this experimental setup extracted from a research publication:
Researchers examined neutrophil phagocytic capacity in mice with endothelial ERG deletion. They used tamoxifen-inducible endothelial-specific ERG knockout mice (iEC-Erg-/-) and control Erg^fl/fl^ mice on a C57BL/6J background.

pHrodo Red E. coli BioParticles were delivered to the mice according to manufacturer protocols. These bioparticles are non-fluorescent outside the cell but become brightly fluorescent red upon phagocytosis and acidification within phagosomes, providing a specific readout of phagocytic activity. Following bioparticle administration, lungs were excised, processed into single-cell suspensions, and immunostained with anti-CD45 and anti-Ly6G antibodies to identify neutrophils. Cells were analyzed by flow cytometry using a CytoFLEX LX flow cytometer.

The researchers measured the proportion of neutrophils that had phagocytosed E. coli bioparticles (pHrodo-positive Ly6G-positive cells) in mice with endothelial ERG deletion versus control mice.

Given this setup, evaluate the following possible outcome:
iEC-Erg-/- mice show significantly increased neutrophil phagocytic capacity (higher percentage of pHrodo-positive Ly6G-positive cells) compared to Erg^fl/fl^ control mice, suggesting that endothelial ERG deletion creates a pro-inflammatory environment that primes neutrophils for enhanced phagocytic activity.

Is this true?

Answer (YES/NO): NO